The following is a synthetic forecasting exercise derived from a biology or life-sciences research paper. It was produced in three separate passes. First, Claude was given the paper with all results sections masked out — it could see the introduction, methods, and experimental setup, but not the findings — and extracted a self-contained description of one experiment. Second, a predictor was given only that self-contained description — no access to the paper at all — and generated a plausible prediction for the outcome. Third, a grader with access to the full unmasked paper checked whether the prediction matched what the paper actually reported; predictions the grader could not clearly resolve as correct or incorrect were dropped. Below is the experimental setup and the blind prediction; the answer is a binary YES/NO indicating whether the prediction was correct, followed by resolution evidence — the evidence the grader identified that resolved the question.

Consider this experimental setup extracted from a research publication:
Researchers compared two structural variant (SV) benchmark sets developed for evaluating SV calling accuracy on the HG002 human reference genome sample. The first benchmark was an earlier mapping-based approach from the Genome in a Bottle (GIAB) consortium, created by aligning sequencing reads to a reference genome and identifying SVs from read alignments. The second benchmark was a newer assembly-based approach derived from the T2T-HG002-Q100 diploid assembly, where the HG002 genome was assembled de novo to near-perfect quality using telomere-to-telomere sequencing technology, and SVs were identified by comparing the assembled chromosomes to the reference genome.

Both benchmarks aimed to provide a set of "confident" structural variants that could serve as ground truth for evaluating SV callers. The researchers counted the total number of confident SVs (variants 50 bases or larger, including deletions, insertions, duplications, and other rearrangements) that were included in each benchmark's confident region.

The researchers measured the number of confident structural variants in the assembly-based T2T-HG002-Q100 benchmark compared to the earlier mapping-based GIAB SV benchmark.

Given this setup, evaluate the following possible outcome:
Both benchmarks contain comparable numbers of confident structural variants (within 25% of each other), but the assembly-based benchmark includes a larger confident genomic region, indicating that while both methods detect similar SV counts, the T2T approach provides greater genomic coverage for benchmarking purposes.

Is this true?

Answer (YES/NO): NO